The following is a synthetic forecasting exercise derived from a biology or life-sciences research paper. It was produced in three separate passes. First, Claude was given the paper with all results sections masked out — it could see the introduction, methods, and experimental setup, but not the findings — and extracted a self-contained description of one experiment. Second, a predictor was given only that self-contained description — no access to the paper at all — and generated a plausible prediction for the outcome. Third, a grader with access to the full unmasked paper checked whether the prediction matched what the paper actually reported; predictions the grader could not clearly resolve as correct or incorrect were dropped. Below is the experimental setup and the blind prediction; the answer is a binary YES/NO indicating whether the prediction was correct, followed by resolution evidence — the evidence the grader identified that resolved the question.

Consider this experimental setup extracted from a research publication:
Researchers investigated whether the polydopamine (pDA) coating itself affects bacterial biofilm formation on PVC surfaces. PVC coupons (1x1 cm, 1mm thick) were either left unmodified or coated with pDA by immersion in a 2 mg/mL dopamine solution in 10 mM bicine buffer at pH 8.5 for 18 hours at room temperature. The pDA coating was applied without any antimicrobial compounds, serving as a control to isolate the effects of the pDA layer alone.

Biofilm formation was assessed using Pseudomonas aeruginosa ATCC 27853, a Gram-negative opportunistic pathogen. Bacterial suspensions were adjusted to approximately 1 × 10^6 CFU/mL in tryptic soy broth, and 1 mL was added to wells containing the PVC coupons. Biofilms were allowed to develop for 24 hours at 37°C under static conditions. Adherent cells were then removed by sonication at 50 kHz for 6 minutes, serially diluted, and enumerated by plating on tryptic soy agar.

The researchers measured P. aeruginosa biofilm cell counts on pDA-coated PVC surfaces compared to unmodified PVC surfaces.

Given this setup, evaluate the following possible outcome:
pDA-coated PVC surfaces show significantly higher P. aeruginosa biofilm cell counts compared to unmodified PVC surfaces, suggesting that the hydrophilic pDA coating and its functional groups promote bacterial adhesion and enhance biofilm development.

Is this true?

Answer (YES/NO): NO